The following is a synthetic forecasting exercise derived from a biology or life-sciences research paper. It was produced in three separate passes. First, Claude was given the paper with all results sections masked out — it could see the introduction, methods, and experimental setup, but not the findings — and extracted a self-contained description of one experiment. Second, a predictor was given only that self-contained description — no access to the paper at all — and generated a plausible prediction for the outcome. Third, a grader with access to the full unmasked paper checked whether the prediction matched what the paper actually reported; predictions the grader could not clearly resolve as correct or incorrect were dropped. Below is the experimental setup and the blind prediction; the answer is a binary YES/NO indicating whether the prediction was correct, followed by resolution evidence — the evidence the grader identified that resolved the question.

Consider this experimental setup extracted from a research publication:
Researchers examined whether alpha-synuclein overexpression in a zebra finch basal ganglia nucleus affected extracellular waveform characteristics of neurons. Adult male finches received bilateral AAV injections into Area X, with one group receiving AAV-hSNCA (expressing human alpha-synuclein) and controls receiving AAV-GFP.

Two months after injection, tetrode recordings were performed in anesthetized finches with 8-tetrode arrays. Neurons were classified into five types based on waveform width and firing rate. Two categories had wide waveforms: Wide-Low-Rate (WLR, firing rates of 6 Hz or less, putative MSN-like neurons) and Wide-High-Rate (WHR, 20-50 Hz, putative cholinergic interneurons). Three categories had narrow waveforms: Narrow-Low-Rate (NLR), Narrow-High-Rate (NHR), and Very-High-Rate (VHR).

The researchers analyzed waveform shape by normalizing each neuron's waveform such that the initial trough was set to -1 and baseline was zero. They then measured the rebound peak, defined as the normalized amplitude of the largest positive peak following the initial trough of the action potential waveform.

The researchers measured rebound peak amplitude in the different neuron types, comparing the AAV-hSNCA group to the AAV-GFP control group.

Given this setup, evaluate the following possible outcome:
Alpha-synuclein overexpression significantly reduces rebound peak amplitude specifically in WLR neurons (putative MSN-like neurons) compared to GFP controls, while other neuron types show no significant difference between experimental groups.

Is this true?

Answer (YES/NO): NO